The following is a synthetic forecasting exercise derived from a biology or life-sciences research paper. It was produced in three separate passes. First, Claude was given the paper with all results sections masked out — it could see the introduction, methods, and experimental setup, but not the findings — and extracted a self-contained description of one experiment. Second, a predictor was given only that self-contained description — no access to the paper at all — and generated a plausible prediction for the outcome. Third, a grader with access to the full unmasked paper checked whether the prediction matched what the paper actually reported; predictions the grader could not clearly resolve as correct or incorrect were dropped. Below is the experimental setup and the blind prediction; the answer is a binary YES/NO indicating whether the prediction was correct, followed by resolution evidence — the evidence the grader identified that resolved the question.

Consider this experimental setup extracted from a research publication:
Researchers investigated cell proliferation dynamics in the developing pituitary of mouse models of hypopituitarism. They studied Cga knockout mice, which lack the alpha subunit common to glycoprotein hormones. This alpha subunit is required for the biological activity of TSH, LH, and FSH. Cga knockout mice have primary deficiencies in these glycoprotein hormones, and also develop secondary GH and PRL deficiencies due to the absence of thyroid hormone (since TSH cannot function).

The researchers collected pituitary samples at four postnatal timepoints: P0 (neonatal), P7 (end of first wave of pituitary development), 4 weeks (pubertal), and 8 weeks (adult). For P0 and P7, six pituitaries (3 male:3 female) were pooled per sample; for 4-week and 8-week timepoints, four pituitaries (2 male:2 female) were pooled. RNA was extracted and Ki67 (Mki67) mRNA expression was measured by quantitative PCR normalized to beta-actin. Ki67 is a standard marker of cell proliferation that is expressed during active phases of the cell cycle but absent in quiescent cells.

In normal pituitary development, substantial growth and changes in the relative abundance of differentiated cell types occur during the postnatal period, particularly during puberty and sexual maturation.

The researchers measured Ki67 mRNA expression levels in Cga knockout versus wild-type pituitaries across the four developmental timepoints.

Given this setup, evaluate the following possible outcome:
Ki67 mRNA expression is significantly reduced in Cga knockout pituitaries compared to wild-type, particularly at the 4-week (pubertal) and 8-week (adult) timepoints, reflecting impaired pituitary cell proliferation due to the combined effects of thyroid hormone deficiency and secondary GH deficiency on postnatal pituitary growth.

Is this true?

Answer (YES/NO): NO